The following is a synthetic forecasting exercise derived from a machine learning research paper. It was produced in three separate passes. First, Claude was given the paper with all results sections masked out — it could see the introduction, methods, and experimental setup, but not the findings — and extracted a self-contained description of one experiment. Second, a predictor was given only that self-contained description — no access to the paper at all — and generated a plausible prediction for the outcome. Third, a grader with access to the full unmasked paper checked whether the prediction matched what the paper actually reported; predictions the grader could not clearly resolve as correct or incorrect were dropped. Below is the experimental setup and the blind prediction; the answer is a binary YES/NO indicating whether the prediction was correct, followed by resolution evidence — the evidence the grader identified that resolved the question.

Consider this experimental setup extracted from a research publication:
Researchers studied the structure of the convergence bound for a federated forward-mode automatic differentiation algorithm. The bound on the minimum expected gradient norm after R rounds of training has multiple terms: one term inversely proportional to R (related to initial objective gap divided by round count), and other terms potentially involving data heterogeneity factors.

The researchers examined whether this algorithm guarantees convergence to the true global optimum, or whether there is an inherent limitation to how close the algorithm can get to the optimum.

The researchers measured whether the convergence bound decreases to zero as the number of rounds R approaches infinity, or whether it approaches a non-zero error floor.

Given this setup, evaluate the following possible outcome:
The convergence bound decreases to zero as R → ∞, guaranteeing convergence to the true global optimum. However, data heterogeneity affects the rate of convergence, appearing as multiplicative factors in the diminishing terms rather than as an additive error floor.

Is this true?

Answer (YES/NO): NO